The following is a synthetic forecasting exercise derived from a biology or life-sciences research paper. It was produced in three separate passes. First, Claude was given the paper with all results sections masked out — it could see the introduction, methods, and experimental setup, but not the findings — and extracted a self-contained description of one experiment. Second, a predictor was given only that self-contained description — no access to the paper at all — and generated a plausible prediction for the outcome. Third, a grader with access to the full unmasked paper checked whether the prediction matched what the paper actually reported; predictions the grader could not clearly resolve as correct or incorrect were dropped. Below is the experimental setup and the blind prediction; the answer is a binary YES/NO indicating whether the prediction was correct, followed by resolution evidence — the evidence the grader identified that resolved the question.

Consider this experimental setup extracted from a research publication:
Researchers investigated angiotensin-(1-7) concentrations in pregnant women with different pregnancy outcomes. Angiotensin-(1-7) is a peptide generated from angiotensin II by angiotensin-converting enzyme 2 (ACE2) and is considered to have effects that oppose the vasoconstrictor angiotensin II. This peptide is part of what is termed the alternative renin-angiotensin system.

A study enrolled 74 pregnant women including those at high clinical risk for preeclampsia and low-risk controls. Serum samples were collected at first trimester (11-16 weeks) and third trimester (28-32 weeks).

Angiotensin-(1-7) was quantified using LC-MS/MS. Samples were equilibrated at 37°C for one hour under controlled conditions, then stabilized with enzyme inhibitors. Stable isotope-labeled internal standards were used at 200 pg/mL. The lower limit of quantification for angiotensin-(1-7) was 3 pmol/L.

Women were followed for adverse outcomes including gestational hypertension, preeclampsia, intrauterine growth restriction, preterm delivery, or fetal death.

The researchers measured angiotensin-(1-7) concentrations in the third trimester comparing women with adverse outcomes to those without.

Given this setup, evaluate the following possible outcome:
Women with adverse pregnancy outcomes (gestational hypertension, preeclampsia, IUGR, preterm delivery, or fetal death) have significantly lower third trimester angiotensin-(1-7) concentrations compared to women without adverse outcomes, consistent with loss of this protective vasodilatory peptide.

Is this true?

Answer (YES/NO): NO